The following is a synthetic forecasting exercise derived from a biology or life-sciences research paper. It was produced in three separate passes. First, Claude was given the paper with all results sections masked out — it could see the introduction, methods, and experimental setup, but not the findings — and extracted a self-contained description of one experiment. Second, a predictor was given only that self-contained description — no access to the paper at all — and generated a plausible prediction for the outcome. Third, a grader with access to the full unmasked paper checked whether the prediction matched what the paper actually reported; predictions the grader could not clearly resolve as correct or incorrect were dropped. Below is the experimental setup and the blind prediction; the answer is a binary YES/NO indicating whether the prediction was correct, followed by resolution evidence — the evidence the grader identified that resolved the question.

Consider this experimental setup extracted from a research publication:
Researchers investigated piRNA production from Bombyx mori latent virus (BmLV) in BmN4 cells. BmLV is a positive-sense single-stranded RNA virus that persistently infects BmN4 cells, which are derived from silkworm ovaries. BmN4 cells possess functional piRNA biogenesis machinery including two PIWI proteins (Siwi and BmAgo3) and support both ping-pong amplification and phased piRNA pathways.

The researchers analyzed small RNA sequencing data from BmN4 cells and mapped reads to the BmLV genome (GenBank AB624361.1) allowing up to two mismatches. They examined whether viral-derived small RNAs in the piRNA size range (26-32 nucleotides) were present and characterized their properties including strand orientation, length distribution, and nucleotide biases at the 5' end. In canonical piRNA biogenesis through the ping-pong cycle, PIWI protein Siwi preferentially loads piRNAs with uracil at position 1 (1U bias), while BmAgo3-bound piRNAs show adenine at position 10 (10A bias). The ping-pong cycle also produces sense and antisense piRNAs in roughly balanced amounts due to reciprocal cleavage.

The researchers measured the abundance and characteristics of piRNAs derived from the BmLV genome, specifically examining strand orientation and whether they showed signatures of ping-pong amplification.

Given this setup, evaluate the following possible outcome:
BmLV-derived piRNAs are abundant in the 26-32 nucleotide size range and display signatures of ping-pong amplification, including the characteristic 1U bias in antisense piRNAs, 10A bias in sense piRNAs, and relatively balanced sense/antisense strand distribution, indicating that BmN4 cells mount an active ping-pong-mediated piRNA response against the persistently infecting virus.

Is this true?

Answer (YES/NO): NO